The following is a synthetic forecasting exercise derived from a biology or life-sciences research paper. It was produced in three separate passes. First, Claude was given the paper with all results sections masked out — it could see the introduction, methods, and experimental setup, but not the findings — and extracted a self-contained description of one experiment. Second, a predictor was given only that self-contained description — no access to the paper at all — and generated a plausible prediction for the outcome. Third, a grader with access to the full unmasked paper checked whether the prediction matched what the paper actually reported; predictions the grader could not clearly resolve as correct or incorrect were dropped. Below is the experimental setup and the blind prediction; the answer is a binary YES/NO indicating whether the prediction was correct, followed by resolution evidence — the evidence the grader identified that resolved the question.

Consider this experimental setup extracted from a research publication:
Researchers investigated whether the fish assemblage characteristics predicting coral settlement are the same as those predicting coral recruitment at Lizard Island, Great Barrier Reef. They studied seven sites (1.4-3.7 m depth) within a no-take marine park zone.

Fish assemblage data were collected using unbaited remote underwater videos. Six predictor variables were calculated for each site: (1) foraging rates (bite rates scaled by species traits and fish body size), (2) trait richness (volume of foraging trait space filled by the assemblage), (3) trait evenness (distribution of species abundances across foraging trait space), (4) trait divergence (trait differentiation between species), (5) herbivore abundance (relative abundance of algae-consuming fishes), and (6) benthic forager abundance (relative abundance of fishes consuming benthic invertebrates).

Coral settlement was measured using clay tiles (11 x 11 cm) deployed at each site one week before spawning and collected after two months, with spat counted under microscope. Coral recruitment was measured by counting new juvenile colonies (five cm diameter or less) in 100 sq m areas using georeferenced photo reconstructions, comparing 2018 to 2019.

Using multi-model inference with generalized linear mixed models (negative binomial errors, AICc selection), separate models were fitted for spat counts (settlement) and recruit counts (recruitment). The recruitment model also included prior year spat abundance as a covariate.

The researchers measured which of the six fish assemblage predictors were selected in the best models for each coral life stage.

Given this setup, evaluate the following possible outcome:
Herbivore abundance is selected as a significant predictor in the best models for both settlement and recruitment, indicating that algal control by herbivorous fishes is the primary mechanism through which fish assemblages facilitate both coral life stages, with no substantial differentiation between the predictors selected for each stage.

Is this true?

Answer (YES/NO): NO